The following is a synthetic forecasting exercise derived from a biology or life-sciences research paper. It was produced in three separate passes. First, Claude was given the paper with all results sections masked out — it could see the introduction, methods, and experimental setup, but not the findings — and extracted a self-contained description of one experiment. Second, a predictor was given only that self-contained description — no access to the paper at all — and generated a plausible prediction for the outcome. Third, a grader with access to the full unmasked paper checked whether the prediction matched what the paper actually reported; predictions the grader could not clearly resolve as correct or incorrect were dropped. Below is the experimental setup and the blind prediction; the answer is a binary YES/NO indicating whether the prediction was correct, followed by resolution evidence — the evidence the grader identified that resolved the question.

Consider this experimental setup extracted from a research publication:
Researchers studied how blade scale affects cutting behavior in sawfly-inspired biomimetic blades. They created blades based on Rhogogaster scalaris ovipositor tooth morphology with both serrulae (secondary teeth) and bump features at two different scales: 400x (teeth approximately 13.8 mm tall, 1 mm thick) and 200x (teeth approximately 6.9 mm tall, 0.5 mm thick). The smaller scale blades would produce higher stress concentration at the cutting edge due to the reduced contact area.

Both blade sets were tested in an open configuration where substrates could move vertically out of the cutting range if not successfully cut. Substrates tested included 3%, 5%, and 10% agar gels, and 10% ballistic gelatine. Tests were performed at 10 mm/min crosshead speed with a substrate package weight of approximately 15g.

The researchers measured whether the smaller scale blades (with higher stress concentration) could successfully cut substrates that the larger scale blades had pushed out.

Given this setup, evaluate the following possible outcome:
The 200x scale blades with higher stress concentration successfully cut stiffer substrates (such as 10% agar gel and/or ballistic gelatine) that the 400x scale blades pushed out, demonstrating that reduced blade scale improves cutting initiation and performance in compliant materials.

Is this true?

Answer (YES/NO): YES